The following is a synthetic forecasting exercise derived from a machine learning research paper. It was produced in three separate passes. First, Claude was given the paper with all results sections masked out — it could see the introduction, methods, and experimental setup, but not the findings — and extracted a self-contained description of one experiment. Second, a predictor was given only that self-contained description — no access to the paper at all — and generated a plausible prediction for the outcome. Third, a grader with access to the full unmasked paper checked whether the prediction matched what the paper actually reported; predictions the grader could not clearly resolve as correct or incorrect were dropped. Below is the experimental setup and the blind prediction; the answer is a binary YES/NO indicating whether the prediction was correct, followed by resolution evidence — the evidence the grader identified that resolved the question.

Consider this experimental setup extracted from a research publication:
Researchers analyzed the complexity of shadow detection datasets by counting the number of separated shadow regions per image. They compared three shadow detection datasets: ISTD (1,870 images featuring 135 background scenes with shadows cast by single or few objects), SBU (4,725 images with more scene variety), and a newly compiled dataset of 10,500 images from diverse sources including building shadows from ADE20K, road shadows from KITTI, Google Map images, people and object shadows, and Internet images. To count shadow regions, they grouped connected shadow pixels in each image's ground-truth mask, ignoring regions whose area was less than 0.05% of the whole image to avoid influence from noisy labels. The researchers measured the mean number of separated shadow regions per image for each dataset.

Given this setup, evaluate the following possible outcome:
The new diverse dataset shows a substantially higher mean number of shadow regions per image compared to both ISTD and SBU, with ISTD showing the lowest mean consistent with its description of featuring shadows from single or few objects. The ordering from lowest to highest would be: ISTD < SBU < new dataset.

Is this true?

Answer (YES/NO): YES